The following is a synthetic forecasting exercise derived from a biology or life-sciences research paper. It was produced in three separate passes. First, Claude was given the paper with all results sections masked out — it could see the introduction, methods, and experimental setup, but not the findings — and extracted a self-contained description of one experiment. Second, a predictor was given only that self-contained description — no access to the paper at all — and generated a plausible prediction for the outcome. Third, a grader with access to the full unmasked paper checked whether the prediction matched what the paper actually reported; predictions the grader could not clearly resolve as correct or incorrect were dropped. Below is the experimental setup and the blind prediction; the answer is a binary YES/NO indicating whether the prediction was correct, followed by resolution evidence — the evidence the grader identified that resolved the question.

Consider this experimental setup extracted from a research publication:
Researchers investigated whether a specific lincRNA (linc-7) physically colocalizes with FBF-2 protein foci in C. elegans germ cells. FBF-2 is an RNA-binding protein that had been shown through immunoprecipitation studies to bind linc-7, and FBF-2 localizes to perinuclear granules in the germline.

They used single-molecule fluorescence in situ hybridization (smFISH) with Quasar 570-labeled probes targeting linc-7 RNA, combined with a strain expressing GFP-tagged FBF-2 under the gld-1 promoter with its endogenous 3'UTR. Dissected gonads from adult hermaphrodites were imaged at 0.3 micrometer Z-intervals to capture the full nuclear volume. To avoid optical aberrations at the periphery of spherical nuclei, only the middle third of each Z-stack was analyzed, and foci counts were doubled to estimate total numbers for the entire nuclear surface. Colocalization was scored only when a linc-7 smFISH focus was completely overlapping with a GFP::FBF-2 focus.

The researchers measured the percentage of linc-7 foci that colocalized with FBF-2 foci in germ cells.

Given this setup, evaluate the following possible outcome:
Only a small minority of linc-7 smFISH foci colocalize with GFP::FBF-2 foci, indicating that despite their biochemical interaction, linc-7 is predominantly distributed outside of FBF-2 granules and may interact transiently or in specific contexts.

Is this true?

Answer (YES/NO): NO